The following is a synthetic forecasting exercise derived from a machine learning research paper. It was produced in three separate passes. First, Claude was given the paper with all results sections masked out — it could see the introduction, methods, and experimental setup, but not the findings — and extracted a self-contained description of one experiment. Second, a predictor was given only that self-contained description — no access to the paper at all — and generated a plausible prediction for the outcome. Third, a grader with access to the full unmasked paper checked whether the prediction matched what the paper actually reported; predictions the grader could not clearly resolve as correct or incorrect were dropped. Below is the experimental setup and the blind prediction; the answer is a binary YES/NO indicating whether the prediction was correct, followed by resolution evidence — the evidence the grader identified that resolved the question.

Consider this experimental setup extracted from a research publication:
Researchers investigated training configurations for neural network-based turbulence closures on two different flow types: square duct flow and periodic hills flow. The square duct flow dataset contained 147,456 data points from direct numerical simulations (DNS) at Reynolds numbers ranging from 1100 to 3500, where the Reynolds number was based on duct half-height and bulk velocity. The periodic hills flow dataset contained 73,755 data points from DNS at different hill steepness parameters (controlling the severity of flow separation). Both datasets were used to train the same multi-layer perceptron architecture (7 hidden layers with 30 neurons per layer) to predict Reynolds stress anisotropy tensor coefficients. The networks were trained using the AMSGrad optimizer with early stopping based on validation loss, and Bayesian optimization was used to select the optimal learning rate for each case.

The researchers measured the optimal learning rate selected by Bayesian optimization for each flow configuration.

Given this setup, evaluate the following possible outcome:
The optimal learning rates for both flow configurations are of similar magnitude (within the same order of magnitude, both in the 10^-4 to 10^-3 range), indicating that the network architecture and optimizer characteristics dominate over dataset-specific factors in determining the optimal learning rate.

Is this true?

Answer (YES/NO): NO